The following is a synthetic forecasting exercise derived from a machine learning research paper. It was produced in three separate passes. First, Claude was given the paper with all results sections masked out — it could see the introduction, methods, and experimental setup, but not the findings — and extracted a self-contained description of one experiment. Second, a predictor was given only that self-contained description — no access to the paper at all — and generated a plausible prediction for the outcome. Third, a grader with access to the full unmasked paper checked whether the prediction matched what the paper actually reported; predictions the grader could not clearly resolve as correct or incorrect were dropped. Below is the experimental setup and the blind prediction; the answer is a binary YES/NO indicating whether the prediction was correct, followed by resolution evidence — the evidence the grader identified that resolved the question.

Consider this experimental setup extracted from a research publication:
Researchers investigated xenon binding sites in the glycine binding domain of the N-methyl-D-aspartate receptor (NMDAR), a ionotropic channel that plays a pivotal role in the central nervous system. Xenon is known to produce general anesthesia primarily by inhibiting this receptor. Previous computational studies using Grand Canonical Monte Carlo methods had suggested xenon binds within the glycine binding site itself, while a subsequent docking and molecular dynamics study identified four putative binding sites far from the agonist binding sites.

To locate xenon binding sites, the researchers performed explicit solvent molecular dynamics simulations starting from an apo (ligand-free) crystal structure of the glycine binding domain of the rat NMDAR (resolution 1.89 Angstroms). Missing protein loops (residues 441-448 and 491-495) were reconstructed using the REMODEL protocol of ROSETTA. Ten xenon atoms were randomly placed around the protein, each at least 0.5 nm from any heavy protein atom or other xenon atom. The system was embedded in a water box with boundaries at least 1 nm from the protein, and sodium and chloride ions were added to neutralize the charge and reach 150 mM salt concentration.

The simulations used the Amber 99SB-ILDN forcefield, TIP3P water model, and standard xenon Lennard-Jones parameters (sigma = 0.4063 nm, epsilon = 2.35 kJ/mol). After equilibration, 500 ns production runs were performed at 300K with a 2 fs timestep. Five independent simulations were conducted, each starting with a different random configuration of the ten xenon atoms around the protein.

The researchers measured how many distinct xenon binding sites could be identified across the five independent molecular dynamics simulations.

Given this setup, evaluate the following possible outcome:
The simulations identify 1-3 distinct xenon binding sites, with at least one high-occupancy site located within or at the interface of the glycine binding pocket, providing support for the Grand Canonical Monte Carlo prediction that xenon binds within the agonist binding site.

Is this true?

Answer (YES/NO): NO